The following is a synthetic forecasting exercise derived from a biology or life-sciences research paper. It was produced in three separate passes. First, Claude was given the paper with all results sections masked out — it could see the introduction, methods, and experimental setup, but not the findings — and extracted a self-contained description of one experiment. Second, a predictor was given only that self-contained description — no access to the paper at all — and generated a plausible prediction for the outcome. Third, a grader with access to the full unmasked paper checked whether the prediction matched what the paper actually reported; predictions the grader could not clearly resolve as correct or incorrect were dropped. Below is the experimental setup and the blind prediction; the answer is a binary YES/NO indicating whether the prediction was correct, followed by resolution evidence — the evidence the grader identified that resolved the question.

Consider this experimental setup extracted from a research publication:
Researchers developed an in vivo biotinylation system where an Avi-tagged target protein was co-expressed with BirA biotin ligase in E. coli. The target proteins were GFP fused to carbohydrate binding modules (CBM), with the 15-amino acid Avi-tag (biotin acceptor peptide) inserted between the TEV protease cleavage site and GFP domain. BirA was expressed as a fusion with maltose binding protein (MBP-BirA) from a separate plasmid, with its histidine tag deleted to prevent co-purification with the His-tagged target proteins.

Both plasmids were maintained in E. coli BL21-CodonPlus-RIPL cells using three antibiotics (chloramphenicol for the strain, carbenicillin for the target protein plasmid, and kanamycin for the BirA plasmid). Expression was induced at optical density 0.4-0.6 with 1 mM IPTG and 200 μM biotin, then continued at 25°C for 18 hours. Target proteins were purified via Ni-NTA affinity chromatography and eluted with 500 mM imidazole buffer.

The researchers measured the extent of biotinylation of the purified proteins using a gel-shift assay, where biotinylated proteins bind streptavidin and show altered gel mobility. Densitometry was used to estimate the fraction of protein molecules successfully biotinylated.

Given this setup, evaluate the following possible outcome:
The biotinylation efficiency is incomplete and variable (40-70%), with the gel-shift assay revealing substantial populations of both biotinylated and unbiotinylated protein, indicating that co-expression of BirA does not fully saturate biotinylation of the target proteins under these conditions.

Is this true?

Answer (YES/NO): NO